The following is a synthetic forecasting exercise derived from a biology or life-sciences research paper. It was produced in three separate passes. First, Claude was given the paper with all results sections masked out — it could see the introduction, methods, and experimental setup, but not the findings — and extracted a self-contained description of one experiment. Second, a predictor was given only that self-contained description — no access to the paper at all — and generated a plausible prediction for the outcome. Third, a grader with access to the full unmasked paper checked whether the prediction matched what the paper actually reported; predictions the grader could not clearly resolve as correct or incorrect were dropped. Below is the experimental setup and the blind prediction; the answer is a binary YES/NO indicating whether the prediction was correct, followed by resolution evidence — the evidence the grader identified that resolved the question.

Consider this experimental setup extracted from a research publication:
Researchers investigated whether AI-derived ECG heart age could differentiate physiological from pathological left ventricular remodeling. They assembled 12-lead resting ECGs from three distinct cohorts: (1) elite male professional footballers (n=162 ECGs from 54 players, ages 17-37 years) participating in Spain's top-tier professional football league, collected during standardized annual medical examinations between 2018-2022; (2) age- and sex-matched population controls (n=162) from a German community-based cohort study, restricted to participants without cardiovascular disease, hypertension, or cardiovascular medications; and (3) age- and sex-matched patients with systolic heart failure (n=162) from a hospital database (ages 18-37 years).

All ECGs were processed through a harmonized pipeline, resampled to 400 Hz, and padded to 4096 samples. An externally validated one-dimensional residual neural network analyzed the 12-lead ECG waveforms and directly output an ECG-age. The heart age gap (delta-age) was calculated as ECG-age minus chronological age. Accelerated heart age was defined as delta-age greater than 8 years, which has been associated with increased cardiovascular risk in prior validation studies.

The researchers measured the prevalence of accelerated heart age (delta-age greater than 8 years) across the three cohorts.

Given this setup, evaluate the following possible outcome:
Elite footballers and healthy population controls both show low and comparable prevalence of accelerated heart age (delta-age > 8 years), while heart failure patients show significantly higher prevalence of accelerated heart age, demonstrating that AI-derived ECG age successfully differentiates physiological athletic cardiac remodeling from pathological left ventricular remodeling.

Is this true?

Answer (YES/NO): NO